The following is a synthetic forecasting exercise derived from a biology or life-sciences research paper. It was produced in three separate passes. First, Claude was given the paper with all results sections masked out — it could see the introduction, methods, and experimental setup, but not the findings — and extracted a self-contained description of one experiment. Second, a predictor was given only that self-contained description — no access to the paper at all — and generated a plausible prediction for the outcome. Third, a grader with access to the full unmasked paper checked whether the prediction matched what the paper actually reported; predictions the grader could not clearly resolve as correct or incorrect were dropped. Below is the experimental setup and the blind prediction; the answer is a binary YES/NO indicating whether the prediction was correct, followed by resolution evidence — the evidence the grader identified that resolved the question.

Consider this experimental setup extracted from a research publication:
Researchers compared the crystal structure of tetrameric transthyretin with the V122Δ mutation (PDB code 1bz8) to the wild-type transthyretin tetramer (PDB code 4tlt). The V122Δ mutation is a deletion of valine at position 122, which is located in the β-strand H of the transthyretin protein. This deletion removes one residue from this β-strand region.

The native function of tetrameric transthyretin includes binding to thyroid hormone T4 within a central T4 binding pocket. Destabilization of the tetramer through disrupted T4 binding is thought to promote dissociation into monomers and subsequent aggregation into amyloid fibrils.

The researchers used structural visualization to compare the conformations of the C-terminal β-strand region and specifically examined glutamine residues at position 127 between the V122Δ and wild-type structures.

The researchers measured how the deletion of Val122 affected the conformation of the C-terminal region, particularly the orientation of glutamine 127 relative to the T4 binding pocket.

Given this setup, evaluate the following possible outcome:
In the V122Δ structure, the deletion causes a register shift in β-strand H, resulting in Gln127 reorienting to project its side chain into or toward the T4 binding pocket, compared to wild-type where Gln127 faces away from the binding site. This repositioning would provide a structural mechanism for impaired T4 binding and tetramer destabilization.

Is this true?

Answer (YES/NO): YES